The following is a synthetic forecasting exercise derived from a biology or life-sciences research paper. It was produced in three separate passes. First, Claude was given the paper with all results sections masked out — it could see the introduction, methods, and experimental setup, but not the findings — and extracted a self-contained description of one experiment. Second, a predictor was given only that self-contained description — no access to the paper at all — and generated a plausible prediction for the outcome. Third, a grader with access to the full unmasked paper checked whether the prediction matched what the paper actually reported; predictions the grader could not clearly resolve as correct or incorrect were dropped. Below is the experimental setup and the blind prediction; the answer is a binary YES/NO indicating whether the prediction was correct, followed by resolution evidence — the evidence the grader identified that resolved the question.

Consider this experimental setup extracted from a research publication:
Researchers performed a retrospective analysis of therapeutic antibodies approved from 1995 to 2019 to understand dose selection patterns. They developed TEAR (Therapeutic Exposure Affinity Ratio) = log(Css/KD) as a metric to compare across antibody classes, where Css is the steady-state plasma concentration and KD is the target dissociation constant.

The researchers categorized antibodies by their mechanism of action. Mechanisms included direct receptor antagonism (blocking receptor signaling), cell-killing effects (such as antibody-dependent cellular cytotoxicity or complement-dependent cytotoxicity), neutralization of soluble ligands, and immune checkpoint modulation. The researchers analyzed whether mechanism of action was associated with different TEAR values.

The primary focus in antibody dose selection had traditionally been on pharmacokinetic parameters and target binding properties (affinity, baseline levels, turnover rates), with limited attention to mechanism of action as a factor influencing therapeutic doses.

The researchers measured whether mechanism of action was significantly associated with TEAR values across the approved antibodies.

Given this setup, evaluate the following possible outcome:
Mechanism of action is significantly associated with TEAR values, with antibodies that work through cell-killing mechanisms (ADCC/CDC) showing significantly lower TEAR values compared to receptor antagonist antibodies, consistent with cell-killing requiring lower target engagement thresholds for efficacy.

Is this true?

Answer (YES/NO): YES